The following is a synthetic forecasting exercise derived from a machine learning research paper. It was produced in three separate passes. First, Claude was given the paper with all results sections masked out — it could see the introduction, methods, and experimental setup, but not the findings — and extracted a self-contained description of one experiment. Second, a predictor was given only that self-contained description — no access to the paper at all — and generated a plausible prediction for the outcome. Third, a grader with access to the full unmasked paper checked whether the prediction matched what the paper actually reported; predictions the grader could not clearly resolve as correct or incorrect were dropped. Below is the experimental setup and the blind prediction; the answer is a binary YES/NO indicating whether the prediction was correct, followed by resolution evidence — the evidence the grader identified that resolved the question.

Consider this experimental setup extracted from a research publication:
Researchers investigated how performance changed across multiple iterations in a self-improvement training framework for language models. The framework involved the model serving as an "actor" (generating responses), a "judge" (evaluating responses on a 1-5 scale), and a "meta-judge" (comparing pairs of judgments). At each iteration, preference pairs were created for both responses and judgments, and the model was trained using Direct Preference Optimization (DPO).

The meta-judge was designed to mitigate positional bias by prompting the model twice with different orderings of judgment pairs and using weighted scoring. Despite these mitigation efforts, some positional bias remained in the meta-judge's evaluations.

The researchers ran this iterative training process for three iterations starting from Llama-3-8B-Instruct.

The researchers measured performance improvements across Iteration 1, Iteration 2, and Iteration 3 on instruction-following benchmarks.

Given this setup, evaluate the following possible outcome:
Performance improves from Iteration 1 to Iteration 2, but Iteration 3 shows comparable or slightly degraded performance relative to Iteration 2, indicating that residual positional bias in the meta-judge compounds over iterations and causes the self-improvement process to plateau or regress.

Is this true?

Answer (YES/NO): NO